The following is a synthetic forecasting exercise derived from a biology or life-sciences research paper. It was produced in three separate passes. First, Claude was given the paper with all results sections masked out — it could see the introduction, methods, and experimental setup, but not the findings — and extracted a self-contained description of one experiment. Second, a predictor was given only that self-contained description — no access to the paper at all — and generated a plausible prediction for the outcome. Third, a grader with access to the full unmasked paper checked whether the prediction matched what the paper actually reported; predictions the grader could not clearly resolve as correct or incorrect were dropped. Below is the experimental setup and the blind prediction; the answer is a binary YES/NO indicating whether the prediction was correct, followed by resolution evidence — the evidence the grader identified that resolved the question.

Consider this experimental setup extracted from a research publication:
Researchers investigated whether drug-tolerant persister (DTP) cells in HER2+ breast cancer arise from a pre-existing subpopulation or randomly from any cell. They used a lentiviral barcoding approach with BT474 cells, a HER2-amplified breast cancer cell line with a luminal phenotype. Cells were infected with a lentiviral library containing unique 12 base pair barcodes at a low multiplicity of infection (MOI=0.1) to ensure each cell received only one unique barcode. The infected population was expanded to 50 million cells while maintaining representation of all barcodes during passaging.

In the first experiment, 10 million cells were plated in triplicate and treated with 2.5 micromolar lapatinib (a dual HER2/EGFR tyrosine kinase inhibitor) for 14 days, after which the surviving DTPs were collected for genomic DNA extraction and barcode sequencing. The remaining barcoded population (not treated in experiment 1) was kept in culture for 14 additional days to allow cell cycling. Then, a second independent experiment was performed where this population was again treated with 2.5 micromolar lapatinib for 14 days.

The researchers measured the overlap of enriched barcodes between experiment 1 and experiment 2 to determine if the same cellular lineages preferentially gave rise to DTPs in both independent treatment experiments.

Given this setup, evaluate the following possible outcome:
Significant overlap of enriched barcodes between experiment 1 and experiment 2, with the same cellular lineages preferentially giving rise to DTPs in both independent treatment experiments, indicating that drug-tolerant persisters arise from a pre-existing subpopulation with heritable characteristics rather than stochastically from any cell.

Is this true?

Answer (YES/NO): NO